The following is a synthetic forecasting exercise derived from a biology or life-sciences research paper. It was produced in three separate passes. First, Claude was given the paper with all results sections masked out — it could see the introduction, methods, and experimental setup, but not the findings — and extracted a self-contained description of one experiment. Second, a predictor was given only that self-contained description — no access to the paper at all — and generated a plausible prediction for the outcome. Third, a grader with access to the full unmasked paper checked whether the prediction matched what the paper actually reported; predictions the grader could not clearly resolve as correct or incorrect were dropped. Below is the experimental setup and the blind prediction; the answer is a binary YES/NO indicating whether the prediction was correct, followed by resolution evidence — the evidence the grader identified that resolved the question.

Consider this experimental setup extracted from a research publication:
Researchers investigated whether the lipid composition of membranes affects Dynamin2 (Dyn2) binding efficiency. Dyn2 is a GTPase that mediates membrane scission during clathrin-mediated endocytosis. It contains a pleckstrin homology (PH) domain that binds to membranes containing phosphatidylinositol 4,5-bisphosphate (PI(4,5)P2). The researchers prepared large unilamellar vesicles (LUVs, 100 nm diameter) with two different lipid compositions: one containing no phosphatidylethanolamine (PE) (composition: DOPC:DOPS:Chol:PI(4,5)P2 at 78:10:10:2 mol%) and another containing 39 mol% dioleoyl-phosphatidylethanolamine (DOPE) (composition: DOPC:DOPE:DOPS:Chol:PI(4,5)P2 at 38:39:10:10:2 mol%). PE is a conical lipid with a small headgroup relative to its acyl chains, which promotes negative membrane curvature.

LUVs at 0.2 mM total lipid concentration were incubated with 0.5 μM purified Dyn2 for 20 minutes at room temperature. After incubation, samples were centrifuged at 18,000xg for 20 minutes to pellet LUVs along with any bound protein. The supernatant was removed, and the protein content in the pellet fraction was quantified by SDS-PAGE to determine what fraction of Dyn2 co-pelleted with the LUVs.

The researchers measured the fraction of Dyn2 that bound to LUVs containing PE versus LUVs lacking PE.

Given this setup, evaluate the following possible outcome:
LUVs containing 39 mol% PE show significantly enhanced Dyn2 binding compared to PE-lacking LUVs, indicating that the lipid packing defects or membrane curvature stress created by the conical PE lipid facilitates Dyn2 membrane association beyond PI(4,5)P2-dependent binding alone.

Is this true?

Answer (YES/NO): NO